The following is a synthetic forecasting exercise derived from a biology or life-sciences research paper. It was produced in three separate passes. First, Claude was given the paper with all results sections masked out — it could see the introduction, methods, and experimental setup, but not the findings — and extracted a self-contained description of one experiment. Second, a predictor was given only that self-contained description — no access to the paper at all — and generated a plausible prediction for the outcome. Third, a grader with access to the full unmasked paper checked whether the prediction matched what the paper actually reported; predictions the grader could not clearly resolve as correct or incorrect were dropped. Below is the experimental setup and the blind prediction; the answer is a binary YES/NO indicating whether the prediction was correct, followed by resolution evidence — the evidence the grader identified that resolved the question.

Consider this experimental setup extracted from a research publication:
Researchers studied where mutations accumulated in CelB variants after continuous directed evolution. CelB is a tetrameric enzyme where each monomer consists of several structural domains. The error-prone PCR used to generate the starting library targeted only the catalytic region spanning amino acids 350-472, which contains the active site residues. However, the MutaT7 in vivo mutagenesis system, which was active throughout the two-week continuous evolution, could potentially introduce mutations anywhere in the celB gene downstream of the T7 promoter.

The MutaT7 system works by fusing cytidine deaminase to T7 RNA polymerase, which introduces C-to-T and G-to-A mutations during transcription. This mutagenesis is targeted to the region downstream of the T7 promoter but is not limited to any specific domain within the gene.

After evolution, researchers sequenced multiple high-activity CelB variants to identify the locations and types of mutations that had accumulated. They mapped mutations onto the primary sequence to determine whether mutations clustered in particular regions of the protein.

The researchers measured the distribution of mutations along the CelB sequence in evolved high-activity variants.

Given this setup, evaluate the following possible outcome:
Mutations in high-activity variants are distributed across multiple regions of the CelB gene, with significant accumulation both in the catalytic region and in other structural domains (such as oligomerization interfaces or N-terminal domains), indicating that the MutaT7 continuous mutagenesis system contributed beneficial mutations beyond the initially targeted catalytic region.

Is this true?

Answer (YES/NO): NO